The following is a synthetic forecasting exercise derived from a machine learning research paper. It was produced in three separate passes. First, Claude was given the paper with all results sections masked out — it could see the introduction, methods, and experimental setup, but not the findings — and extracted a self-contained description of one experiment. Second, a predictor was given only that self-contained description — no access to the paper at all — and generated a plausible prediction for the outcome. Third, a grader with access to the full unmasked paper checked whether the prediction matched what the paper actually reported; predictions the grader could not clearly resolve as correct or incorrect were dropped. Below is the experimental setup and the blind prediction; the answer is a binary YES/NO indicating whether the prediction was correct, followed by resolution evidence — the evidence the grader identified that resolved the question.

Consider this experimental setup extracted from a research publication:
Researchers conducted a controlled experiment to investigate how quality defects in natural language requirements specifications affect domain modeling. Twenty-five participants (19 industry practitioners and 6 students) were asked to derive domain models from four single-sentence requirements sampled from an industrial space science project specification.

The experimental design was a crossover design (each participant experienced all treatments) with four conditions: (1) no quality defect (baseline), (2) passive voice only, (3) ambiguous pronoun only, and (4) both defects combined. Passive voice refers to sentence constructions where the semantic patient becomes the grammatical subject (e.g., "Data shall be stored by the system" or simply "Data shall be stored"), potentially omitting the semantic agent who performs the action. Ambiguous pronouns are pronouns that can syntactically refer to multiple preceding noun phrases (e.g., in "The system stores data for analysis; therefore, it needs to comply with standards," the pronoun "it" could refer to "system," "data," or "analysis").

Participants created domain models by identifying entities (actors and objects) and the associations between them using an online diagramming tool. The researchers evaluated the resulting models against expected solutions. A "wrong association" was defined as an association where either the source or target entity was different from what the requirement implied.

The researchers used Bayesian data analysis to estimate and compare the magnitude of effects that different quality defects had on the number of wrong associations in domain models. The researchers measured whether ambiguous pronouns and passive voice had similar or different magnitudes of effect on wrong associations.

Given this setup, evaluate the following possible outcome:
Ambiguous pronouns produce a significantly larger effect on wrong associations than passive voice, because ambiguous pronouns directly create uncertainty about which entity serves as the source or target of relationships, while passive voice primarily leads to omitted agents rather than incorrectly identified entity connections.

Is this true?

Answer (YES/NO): YES